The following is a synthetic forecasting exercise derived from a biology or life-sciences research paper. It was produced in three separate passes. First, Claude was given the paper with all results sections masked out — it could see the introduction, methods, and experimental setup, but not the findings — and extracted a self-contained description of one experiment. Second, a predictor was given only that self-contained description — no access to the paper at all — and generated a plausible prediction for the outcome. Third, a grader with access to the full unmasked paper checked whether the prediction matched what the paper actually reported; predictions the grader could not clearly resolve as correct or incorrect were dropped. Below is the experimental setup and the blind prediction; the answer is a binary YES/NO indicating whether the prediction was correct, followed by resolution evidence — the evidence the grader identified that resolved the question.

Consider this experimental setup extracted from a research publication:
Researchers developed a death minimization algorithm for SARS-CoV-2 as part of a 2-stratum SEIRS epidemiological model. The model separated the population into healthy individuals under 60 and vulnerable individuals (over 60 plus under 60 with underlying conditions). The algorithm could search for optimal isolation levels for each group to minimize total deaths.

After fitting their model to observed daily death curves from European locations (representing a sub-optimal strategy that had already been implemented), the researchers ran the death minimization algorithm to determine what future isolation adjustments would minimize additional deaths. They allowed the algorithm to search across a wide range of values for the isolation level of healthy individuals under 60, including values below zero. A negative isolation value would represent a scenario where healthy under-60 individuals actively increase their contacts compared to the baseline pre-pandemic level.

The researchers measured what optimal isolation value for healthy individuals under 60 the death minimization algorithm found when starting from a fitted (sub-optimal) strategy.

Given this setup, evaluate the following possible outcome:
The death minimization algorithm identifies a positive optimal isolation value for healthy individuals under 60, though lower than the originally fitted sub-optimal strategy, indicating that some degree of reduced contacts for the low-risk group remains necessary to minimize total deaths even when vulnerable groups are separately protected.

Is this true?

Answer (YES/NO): NO